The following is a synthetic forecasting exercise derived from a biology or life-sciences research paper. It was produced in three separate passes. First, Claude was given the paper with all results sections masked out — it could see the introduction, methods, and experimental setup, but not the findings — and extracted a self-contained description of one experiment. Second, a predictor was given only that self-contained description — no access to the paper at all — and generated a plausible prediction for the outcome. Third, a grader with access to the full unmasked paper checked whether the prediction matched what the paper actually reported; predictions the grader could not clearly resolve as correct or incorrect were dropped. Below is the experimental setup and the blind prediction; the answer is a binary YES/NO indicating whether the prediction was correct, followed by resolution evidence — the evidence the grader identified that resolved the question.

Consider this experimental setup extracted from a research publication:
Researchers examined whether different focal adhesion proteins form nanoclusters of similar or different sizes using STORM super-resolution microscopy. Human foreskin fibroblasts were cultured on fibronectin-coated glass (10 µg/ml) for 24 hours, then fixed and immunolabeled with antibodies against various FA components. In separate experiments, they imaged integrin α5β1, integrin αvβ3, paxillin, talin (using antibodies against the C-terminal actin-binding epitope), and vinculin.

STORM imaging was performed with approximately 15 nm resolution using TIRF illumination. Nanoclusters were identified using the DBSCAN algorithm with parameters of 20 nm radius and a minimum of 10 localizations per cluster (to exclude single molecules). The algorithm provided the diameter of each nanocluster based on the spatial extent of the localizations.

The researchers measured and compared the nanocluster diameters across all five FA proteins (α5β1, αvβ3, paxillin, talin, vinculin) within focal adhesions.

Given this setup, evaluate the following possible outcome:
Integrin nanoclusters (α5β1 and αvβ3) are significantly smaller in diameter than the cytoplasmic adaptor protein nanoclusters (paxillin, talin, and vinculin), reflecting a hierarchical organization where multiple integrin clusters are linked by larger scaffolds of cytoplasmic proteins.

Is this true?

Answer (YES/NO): NO